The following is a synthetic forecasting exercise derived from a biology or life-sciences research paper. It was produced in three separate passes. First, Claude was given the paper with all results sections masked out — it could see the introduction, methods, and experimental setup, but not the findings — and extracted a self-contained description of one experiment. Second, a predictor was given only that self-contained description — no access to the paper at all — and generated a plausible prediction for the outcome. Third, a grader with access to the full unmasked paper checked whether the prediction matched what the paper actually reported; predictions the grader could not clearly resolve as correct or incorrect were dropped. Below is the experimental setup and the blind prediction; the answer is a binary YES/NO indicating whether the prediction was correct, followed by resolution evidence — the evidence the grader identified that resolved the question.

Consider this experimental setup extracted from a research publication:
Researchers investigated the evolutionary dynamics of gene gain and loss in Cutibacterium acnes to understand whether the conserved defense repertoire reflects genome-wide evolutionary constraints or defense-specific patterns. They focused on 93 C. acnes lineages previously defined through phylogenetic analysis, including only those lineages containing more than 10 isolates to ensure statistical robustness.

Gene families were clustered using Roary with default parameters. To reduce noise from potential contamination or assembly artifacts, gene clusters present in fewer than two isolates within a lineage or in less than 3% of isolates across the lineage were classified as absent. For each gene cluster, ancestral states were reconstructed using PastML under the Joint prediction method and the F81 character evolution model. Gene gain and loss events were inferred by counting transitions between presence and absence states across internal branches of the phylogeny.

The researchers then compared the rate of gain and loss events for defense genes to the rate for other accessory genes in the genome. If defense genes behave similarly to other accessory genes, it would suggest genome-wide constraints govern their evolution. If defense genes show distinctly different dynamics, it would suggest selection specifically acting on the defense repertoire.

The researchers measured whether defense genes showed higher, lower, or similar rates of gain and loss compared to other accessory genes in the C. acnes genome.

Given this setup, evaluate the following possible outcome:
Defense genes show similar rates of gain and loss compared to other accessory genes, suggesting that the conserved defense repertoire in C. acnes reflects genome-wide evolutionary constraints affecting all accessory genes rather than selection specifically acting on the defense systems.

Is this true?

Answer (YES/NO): NO